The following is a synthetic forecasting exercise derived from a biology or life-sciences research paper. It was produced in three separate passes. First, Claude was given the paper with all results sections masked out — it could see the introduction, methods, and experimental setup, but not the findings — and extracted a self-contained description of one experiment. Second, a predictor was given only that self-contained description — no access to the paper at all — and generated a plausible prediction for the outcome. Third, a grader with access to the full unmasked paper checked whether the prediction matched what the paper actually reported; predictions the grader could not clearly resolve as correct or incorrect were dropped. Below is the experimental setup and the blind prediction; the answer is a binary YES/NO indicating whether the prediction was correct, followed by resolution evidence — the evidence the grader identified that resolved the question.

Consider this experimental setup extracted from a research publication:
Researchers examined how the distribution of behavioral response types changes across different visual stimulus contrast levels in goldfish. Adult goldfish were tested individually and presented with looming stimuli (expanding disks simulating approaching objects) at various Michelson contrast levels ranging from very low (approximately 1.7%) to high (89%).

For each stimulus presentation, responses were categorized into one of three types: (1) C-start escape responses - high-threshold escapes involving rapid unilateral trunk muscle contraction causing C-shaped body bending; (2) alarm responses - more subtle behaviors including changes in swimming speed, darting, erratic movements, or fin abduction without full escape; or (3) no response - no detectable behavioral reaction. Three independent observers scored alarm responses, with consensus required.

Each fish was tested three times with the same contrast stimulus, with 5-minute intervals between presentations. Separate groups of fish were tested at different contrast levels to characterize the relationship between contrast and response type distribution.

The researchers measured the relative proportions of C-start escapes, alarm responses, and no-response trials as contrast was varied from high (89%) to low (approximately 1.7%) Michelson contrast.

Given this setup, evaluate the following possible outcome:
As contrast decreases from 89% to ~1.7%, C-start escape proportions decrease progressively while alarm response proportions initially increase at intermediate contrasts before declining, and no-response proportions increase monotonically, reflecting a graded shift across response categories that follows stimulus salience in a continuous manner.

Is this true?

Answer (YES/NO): NO